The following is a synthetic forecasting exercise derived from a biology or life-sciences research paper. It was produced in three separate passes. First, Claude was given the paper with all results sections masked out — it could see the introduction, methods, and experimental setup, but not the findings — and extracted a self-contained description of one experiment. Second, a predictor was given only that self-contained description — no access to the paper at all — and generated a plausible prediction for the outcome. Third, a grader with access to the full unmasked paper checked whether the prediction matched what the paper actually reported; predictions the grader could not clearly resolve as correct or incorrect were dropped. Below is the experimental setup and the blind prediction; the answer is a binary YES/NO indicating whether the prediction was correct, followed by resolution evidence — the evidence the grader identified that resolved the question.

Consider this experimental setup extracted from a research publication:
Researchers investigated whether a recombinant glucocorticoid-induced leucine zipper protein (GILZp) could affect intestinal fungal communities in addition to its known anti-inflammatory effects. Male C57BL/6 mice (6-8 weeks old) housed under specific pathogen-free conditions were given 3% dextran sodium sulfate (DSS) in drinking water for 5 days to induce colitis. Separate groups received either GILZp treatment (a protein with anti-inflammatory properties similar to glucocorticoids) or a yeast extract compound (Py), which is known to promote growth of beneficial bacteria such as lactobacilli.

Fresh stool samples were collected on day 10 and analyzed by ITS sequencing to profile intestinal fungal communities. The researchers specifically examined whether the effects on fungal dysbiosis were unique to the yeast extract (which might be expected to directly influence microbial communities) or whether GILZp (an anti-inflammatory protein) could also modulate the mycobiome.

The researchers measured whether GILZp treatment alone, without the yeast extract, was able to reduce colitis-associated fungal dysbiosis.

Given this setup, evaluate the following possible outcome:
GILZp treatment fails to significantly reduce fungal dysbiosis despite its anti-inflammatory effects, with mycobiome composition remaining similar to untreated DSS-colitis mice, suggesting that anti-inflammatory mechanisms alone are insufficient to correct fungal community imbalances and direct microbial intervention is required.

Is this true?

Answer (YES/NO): NO